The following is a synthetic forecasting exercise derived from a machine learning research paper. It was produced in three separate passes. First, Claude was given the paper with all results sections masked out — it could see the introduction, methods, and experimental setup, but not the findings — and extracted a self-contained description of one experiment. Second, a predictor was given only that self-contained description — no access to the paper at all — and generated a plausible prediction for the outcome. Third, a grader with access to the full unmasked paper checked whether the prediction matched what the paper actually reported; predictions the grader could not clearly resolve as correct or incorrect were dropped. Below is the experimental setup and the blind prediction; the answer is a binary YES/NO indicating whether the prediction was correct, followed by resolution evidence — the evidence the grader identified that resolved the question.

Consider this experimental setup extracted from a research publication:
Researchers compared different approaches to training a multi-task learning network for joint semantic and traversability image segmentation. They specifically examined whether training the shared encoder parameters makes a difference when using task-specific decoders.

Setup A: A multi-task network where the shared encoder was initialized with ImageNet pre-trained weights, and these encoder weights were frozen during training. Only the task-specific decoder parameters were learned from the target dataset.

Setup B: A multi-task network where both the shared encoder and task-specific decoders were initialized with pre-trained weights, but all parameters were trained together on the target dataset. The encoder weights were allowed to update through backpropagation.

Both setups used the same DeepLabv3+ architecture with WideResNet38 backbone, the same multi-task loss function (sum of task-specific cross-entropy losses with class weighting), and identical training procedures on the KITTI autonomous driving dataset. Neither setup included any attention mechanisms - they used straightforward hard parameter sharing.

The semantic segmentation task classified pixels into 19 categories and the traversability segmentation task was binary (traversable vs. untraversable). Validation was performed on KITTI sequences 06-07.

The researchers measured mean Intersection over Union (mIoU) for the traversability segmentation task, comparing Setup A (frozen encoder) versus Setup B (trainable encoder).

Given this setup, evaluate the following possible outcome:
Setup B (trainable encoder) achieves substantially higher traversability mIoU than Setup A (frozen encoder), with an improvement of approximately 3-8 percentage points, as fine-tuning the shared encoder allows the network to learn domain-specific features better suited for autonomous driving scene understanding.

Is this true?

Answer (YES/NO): NO